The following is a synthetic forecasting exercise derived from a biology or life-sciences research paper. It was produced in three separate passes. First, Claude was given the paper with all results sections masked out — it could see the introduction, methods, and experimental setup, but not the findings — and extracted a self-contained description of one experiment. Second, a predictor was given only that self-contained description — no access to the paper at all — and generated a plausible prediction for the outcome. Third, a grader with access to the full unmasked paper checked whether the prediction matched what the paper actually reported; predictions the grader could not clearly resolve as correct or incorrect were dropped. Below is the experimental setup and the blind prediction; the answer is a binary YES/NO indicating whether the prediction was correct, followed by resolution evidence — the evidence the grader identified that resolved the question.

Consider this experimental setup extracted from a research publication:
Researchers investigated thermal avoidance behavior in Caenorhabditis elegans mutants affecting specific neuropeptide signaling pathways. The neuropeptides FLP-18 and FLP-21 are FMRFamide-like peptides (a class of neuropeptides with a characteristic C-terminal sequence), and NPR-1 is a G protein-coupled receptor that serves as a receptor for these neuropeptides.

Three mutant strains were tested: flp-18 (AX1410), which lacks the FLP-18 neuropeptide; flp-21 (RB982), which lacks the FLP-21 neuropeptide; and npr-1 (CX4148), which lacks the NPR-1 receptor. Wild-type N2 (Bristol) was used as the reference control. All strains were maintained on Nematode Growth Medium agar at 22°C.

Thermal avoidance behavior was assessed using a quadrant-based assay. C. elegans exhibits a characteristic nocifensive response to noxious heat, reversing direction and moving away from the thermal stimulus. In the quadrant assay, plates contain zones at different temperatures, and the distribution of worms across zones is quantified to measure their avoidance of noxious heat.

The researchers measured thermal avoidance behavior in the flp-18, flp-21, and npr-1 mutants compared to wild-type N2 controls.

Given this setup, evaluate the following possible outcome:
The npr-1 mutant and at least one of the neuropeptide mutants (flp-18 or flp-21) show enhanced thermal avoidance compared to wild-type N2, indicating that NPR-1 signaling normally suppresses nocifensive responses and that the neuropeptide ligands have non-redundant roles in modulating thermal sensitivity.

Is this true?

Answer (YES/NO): NO